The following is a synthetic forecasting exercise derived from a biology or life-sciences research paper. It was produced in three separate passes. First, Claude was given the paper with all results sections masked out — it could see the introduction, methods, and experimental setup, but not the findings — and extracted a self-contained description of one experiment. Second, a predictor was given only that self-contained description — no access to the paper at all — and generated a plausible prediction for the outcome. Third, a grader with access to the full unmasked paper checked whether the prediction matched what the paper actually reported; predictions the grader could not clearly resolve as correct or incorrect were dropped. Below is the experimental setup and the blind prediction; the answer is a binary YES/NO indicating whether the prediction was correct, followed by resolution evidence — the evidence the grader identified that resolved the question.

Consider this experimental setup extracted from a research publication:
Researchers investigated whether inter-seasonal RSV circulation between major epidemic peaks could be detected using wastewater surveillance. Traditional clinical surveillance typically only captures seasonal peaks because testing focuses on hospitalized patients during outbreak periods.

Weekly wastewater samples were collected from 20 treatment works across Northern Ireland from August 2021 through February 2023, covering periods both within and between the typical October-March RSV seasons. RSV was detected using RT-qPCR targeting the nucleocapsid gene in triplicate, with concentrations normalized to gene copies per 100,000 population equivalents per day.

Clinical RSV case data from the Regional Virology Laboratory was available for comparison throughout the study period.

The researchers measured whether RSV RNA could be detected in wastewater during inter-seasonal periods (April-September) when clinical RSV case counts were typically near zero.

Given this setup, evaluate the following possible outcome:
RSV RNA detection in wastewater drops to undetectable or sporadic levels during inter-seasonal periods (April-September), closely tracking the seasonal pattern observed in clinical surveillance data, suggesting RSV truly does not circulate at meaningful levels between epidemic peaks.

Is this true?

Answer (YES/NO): NO